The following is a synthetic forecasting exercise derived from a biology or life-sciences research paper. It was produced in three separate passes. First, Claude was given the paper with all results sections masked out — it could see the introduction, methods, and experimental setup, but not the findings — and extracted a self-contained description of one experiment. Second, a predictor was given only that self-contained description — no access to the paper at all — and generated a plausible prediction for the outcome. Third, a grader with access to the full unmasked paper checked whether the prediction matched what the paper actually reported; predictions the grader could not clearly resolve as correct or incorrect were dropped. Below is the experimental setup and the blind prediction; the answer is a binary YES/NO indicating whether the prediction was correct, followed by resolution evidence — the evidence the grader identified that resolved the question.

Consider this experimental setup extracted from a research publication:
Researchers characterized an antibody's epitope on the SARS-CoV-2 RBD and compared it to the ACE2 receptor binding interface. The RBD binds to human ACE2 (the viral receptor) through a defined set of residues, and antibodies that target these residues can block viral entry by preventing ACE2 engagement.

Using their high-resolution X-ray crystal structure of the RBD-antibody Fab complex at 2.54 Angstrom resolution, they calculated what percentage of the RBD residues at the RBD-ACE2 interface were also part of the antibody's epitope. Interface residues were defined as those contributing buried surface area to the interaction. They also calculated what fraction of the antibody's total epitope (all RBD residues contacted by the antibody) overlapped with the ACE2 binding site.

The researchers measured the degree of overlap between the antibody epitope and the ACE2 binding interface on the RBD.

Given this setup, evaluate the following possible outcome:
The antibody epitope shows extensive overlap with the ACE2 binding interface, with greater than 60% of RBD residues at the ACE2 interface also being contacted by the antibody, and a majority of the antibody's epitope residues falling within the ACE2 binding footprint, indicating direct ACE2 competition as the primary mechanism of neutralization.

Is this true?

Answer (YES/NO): NO